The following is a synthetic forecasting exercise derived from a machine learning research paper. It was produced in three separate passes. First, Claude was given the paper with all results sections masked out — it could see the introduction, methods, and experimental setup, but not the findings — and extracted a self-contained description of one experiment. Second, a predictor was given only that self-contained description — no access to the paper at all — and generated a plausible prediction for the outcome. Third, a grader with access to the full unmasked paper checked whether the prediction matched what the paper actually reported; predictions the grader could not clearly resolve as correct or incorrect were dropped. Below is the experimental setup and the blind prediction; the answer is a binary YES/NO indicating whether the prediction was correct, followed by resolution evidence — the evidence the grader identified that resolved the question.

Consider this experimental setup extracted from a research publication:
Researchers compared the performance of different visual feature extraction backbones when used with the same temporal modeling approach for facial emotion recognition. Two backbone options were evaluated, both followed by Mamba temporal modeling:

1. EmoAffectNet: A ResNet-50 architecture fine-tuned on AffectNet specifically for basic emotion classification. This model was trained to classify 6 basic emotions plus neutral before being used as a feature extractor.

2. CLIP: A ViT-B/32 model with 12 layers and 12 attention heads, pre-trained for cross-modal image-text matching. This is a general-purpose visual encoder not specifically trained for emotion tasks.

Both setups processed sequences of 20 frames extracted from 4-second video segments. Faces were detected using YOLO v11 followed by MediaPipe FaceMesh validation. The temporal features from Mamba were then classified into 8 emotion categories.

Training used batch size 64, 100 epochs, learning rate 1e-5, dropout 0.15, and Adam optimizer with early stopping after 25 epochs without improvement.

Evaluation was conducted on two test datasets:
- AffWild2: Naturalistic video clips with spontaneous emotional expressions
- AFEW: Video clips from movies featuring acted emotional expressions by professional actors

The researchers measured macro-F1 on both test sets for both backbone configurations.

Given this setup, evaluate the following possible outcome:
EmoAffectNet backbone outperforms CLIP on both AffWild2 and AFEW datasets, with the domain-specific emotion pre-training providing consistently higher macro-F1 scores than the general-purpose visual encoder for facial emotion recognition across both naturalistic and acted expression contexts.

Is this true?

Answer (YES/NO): NO